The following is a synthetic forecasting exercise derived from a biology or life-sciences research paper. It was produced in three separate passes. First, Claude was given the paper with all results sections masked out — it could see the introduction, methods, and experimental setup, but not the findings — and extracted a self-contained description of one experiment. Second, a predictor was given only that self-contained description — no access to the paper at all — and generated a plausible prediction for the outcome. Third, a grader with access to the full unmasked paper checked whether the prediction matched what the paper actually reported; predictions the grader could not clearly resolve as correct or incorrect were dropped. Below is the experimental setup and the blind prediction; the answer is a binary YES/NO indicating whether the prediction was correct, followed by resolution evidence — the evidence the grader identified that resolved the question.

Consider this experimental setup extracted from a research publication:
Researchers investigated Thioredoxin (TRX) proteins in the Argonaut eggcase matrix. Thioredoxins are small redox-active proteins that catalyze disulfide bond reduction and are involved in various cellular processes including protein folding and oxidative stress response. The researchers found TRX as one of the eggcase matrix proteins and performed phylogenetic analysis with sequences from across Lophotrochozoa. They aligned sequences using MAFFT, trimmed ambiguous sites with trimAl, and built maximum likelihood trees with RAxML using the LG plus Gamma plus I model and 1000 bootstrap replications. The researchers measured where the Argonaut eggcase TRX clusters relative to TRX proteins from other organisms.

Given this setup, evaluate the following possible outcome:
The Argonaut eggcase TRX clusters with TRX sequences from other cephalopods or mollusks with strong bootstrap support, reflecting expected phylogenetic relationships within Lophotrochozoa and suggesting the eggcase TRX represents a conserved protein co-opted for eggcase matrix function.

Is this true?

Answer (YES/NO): YES